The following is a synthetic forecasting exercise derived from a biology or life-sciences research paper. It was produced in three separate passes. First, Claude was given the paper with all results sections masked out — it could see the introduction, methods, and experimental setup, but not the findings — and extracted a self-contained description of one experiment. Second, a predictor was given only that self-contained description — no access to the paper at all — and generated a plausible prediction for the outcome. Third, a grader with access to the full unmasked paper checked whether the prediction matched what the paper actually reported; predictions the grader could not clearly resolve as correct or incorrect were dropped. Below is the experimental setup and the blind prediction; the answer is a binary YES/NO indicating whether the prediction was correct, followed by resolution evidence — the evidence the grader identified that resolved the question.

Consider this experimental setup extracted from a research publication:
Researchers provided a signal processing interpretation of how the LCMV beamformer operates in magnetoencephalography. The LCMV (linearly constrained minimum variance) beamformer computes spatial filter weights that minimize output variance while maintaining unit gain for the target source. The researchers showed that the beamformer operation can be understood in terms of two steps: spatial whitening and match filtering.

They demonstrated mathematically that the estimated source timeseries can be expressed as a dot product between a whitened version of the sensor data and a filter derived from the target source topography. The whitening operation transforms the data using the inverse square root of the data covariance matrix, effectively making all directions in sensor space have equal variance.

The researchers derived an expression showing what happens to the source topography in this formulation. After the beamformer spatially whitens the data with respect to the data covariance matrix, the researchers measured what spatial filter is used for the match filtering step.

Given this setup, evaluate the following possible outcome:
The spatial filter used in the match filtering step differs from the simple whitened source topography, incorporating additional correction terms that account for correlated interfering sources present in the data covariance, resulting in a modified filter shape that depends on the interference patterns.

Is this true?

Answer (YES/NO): NO